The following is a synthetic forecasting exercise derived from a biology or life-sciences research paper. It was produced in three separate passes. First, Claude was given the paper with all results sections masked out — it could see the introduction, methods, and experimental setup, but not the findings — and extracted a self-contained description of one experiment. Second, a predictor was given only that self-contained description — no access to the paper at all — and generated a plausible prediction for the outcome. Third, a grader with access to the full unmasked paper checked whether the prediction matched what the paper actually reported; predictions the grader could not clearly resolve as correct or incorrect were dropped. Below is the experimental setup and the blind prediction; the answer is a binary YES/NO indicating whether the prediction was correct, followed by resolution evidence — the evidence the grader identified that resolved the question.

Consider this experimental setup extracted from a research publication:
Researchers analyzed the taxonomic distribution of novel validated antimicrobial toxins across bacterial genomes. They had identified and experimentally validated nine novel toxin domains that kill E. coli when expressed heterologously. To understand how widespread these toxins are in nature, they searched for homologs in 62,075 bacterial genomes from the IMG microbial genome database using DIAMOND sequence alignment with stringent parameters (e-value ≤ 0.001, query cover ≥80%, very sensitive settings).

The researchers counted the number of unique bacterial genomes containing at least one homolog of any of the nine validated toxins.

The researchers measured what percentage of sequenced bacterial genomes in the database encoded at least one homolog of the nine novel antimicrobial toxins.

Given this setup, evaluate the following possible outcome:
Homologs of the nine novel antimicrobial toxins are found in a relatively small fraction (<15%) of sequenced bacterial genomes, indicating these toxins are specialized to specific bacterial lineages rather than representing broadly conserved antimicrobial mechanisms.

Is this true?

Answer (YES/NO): YES